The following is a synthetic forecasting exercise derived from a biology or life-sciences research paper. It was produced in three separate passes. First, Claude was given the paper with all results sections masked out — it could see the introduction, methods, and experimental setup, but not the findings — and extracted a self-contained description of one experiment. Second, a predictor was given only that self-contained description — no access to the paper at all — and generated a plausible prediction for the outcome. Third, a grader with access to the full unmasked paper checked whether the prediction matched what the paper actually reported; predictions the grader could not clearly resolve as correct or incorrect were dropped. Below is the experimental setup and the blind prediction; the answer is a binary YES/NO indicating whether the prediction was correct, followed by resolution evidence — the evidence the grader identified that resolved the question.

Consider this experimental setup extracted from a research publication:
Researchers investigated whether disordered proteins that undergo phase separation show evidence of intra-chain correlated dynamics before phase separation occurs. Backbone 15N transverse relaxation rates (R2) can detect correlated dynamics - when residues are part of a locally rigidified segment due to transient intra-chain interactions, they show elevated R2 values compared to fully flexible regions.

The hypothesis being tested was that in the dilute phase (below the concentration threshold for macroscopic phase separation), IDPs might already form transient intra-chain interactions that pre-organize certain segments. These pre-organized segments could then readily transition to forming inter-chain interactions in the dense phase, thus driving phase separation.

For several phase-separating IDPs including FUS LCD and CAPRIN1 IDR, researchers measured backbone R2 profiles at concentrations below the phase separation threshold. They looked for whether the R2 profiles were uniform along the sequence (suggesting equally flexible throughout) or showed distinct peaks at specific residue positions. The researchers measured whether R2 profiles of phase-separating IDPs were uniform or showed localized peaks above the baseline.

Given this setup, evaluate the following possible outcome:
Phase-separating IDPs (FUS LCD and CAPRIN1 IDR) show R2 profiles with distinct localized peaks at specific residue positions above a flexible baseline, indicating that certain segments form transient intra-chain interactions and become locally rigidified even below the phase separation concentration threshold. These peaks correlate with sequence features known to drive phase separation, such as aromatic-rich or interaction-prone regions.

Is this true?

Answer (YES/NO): YES